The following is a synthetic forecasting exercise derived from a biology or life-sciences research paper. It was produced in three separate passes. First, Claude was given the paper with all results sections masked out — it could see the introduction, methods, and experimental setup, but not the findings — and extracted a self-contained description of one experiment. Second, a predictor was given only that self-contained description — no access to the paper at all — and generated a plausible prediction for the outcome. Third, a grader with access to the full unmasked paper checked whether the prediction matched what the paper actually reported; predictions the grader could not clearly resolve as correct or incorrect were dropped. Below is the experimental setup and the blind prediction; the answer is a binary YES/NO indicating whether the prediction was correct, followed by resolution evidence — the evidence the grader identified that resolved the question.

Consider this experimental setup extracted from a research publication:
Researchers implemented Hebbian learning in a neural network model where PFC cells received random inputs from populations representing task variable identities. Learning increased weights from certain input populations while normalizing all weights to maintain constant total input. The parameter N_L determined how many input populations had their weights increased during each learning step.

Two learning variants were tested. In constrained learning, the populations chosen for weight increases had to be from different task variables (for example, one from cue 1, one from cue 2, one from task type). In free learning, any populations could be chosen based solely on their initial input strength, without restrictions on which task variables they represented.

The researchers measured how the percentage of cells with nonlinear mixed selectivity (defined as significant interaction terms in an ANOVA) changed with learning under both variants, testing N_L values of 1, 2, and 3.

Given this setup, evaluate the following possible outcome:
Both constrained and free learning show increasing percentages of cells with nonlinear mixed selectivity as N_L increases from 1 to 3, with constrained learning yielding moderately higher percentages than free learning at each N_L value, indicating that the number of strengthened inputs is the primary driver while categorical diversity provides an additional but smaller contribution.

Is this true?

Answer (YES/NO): NO